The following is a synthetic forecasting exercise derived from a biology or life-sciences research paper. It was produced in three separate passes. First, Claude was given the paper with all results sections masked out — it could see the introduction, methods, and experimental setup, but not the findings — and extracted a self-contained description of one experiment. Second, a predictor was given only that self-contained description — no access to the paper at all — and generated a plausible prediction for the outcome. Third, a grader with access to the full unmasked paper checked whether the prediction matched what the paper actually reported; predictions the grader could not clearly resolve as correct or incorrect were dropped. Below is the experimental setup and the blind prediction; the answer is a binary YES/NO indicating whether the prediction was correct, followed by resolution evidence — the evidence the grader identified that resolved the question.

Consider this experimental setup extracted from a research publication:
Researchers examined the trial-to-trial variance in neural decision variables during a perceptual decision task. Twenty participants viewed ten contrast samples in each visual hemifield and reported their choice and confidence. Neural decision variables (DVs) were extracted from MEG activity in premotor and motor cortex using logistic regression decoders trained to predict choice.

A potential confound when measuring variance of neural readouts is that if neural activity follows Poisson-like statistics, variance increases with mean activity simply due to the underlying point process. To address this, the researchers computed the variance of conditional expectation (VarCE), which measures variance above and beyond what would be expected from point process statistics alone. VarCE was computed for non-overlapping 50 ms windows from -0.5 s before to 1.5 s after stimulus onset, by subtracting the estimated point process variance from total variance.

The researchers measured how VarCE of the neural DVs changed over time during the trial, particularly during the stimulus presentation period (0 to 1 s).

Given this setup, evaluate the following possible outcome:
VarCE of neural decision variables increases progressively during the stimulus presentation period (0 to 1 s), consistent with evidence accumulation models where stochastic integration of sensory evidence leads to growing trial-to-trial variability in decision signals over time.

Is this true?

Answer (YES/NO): YES